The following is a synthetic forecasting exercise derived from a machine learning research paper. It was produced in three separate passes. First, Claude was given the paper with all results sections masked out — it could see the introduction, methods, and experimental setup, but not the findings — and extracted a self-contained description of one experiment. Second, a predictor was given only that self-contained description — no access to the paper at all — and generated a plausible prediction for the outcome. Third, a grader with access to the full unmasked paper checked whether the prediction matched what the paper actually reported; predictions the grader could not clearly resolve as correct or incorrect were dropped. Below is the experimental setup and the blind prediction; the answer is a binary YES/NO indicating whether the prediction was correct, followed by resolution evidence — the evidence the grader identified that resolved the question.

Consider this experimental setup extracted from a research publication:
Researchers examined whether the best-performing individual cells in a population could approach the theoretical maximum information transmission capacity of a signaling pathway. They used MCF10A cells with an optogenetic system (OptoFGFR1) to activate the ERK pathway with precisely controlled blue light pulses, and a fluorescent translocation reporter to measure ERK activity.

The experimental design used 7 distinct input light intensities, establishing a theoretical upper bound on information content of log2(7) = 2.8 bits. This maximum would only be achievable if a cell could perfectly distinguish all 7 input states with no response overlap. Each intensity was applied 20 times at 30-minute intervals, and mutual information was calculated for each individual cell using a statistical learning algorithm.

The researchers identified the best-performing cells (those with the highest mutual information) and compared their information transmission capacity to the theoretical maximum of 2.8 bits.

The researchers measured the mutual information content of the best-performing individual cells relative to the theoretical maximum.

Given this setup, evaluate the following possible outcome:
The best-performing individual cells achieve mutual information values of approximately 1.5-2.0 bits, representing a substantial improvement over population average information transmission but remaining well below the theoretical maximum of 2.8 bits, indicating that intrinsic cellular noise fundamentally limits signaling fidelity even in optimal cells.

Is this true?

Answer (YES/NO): NO